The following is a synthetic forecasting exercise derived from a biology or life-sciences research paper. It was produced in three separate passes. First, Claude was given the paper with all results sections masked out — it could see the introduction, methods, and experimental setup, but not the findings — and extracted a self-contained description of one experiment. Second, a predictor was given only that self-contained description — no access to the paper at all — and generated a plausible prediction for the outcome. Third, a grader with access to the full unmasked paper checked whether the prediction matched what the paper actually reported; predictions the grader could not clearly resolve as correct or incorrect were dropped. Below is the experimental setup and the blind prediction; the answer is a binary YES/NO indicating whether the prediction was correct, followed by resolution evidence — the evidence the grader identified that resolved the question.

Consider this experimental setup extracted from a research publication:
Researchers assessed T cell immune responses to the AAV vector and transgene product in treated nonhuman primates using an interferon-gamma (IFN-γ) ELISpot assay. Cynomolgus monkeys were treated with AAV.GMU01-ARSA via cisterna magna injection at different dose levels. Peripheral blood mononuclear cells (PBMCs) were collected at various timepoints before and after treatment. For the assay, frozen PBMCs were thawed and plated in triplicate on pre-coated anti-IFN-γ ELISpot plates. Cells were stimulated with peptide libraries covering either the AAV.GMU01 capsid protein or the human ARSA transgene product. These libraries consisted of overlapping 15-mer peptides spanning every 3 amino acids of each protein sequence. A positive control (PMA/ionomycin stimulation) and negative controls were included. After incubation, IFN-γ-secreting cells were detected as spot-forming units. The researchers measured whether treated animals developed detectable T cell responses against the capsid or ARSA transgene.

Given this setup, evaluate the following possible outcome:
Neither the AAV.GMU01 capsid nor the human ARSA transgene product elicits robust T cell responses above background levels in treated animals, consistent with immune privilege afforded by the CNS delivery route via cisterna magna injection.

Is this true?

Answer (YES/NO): YES